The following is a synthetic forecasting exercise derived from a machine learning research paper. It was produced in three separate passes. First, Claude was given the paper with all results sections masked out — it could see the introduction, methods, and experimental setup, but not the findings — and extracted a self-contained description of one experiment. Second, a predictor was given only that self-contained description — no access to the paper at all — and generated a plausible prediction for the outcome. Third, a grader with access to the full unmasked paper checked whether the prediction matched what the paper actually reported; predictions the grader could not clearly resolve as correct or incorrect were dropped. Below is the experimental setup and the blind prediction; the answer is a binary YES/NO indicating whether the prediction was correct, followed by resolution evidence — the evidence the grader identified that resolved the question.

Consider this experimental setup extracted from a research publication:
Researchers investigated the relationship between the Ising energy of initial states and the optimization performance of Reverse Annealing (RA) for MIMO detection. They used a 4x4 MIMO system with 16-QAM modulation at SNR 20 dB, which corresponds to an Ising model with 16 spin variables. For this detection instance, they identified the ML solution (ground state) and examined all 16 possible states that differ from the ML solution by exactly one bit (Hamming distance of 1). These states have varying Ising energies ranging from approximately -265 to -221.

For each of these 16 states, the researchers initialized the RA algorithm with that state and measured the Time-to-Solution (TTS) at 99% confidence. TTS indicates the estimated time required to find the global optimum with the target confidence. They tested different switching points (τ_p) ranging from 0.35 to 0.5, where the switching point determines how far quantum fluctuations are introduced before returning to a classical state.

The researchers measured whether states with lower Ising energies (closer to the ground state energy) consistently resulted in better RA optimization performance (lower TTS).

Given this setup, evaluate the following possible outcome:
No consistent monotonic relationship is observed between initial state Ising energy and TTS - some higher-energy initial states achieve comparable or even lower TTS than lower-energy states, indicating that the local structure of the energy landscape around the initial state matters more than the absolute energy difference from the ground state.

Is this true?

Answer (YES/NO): YES